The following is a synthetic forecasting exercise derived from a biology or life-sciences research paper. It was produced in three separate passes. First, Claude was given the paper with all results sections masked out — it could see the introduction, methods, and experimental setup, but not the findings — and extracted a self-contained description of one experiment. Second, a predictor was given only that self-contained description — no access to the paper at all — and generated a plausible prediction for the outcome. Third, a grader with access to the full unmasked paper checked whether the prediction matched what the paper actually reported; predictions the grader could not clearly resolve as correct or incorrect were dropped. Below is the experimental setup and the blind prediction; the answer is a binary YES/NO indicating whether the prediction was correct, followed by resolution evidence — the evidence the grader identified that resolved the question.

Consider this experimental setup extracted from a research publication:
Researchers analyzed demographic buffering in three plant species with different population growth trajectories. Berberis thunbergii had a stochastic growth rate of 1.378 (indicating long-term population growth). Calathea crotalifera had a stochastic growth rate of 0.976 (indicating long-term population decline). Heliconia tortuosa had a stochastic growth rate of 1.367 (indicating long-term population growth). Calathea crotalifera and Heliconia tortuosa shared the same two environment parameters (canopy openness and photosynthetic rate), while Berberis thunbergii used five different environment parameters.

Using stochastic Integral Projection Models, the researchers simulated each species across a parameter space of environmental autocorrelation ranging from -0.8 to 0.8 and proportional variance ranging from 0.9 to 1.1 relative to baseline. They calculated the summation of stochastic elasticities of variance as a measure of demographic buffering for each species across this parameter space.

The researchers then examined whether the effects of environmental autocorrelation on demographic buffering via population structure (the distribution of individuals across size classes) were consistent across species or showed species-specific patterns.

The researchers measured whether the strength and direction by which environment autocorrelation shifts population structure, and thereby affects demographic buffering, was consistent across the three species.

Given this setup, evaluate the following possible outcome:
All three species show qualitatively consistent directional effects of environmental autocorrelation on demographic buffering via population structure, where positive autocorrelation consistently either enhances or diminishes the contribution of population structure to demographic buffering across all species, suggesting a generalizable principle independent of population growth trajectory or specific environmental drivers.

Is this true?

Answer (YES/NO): NO